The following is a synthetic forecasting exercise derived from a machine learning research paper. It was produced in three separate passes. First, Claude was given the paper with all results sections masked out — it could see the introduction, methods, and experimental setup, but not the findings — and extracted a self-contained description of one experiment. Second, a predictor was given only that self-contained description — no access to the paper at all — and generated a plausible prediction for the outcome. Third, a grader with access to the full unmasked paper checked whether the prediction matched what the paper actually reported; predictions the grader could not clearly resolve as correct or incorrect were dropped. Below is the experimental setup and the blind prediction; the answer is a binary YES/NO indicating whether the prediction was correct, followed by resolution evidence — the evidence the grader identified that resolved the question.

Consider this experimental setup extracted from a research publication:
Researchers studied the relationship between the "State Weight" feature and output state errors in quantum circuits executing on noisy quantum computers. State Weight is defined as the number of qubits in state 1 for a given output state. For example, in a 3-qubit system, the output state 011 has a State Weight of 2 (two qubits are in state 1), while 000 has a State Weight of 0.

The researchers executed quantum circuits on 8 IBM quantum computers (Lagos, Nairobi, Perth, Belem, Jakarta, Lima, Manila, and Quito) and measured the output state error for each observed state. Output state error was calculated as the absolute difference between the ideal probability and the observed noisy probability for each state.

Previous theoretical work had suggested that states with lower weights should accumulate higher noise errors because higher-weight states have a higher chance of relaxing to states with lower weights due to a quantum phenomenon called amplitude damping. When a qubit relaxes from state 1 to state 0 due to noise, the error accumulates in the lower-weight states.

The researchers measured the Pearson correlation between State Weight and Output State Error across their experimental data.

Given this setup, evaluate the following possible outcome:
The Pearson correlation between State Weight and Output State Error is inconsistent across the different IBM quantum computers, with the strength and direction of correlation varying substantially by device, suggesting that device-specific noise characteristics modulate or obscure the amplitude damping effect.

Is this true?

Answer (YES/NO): NO